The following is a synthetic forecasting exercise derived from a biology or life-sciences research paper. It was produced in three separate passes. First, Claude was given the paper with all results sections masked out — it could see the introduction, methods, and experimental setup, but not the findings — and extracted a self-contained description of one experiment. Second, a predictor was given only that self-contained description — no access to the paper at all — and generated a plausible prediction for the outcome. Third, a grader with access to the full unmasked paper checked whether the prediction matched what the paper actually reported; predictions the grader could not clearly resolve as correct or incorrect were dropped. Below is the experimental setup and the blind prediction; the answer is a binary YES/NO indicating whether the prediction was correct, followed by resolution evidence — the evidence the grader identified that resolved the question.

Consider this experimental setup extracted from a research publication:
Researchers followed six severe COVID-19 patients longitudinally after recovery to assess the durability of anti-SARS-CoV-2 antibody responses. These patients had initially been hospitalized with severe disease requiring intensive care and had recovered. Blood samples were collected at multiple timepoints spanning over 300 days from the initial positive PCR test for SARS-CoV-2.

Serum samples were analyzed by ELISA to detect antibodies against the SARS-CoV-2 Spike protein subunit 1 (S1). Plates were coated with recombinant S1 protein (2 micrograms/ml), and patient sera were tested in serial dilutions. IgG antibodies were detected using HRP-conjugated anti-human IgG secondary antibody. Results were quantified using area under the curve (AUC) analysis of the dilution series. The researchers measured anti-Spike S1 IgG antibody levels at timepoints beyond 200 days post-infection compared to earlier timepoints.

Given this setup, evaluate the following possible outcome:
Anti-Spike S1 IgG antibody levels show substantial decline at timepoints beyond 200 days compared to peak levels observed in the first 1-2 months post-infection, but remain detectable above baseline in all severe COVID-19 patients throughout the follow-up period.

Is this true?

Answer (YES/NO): NO